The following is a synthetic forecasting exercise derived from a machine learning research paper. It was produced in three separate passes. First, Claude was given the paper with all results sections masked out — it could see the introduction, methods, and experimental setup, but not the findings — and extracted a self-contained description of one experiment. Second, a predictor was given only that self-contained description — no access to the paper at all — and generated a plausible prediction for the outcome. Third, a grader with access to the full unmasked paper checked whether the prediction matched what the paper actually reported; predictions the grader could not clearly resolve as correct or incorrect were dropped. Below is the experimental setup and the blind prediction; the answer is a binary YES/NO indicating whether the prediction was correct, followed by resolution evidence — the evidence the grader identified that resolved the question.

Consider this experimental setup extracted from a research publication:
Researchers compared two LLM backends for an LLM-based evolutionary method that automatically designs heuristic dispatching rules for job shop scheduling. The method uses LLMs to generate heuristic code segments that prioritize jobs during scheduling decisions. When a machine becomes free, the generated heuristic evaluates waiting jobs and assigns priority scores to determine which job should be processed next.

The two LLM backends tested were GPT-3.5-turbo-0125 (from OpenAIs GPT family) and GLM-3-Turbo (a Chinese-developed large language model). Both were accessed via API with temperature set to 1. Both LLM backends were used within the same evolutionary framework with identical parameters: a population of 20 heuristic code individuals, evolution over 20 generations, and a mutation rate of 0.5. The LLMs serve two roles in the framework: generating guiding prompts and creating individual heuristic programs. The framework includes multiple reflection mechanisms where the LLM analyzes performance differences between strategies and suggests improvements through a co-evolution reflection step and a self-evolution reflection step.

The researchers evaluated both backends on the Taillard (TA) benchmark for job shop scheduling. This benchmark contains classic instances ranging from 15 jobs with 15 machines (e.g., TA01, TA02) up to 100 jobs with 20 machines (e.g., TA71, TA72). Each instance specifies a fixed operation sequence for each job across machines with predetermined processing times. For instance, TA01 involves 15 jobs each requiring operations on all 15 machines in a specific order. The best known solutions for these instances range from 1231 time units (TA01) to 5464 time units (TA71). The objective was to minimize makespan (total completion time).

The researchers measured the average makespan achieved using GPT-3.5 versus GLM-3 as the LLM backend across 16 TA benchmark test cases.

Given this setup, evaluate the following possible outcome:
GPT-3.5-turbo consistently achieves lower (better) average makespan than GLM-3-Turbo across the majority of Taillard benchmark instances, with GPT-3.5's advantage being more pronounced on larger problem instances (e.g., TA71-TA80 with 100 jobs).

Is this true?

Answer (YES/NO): NO